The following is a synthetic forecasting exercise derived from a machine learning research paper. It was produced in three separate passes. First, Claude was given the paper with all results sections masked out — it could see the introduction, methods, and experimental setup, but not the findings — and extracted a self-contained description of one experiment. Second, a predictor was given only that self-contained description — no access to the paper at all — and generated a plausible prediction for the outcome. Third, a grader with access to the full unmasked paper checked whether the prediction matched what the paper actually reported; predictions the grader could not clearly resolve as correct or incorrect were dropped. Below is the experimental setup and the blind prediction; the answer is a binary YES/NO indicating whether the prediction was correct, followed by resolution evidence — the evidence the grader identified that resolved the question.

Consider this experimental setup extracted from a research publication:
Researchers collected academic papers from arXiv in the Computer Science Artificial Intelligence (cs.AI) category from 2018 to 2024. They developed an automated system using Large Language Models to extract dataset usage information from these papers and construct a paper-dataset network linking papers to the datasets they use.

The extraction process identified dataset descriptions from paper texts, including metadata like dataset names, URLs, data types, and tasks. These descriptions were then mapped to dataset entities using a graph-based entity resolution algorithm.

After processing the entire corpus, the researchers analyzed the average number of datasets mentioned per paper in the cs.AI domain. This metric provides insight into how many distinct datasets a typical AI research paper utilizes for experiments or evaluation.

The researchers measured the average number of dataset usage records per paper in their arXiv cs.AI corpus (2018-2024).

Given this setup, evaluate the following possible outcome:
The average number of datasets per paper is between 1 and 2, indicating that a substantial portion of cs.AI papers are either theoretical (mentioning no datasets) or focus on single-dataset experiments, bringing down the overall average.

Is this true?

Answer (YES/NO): NO